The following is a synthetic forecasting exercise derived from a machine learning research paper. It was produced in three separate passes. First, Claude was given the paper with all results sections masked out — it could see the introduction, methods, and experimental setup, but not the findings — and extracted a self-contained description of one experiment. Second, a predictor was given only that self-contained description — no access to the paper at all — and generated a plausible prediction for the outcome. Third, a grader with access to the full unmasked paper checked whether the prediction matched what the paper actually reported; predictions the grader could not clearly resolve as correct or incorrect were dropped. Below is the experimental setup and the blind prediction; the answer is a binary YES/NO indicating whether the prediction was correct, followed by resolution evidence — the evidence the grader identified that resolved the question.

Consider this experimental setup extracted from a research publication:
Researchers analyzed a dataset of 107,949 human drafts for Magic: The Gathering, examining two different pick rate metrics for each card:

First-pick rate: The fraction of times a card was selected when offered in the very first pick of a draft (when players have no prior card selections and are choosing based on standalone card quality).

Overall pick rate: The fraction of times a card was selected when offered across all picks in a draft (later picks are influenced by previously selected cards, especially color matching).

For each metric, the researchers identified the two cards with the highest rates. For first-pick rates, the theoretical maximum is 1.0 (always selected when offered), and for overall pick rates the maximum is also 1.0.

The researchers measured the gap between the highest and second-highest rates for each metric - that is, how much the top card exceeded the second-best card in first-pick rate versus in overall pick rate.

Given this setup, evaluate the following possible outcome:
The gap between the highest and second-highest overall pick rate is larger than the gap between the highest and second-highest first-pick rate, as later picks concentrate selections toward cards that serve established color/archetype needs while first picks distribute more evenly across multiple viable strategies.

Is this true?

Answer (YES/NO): YES